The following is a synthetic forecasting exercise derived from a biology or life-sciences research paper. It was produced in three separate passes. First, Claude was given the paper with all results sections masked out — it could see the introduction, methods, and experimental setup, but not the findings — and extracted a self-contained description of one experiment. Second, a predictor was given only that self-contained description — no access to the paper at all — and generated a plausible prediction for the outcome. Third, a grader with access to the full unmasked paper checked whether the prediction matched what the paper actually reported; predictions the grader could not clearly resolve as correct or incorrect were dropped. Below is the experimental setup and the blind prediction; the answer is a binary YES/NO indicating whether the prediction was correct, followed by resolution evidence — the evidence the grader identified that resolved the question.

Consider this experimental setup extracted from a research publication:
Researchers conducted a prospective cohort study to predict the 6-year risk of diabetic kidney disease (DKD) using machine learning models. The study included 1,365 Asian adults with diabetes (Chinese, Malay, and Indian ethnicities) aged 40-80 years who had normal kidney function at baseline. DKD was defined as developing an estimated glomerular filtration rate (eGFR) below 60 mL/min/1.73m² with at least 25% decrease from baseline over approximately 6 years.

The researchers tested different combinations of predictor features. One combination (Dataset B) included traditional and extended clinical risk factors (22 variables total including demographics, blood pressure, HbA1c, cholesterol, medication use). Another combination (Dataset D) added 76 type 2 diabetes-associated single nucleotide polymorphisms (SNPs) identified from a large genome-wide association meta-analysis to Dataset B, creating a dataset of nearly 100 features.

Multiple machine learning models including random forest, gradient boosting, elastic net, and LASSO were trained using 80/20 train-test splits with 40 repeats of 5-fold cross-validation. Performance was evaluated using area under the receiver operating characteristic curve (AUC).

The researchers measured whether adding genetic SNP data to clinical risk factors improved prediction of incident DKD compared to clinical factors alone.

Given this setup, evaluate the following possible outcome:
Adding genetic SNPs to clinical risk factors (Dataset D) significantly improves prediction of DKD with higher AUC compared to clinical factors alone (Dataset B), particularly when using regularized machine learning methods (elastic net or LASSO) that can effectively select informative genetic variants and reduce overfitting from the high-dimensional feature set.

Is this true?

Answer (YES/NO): NO